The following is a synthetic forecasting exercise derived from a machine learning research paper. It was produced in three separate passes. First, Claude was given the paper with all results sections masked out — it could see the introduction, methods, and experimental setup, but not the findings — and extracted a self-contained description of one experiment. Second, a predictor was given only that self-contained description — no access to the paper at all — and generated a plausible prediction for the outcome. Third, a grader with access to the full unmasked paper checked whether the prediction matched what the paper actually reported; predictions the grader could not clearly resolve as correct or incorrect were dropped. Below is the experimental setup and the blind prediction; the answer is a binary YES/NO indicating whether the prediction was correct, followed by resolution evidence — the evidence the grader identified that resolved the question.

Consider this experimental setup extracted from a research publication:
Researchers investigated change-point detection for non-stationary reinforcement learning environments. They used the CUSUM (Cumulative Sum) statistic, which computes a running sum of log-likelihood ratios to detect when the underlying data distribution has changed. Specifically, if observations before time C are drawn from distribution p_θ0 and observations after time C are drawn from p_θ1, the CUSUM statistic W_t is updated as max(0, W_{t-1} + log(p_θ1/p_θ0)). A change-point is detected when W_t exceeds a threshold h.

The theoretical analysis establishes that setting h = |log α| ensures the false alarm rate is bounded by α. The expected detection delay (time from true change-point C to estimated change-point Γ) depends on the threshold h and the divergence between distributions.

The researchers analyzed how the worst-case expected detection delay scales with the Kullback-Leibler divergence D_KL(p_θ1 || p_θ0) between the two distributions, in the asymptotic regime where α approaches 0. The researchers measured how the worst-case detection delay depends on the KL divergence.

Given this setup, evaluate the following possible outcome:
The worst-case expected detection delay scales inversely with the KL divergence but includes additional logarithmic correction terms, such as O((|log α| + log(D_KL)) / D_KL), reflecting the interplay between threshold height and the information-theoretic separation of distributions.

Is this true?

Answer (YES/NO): NO